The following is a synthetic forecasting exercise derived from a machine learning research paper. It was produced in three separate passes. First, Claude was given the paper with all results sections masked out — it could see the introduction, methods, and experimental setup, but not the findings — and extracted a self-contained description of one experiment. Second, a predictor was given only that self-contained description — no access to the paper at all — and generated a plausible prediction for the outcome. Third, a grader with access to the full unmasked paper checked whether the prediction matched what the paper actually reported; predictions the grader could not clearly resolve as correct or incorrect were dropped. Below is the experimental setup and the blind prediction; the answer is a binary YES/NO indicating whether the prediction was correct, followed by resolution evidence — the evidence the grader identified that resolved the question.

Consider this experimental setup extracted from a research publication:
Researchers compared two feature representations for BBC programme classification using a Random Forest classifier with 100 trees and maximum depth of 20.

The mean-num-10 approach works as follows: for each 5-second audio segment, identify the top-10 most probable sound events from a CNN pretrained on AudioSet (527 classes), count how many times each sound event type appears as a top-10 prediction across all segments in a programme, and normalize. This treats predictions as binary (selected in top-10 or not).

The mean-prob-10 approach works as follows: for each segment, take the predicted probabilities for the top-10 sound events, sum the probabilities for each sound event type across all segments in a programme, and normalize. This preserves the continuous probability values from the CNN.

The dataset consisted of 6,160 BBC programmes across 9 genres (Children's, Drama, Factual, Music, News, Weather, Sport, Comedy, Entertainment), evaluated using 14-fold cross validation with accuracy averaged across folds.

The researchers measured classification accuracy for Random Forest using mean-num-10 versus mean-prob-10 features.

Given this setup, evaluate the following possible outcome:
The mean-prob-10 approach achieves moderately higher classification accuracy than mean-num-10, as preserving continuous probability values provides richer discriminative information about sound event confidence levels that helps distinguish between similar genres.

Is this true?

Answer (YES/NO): NO